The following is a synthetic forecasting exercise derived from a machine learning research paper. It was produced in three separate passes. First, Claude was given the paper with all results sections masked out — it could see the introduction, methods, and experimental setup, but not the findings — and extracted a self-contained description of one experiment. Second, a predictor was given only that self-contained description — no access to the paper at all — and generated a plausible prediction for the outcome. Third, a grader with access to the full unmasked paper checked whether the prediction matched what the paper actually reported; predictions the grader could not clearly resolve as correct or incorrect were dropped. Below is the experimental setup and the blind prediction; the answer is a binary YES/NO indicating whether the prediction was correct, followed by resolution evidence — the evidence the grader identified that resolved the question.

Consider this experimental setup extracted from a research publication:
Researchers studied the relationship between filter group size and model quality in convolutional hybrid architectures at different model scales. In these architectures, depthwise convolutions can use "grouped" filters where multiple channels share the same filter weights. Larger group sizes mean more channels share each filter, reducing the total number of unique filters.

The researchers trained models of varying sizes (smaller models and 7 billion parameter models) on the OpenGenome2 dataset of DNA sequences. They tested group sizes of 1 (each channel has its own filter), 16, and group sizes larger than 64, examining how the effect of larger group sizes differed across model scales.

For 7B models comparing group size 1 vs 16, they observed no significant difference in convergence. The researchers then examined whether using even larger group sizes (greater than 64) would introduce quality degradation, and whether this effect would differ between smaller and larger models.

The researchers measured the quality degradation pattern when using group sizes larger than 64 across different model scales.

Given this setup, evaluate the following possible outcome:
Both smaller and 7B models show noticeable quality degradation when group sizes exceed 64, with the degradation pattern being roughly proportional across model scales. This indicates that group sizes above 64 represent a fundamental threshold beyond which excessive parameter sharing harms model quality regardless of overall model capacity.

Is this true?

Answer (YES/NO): NO